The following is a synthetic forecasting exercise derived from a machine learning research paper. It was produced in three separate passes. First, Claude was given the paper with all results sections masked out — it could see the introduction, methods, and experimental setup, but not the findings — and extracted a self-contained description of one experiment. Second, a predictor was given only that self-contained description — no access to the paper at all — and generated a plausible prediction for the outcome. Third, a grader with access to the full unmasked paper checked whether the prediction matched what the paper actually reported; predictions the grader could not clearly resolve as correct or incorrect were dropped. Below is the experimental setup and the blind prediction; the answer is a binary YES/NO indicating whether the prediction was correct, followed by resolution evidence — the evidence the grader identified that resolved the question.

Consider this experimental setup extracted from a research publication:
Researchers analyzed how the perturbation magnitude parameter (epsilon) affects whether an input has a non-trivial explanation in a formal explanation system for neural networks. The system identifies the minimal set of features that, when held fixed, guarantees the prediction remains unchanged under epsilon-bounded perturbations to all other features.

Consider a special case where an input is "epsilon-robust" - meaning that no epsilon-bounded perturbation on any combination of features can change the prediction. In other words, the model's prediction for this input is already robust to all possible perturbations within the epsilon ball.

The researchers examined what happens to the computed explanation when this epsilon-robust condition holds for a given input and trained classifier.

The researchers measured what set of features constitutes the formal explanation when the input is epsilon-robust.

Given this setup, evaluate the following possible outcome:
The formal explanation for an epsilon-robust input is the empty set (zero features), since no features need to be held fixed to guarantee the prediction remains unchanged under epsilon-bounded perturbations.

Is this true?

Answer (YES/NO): YES